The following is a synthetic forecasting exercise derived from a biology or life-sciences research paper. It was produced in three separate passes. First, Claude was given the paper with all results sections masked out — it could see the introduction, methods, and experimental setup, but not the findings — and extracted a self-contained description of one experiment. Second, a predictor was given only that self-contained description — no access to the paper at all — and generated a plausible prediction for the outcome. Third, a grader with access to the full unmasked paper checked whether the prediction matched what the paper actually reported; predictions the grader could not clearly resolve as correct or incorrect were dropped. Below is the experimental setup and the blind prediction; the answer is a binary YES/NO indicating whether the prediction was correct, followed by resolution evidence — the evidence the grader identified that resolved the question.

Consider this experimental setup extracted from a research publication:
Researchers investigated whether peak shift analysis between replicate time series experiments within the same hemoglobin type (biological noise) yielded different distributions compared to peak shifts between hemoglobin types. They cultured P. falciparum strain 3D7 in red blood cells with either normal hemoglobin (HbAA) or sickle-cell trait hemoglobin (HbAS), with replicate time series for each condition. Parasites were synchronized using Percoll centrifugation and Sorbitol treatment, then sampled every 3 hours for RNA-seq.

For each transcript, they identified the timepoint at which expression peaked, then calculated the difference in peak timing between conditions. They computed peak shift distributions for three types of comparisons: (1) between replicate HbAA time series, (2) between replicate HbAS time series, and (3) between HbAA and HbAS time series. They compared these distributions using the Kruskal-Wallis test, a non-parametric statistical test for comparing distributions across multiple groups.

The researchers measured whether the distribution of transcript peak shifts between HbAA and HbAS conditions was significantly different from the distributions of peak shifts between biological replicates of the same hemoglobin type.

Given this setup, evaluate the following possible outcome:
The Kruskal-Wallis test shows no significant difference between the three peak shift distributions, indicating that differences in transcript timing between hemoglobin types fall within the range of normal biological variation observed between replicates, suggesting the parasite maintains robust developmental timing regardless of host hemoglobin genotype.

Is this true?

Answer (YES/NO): YES